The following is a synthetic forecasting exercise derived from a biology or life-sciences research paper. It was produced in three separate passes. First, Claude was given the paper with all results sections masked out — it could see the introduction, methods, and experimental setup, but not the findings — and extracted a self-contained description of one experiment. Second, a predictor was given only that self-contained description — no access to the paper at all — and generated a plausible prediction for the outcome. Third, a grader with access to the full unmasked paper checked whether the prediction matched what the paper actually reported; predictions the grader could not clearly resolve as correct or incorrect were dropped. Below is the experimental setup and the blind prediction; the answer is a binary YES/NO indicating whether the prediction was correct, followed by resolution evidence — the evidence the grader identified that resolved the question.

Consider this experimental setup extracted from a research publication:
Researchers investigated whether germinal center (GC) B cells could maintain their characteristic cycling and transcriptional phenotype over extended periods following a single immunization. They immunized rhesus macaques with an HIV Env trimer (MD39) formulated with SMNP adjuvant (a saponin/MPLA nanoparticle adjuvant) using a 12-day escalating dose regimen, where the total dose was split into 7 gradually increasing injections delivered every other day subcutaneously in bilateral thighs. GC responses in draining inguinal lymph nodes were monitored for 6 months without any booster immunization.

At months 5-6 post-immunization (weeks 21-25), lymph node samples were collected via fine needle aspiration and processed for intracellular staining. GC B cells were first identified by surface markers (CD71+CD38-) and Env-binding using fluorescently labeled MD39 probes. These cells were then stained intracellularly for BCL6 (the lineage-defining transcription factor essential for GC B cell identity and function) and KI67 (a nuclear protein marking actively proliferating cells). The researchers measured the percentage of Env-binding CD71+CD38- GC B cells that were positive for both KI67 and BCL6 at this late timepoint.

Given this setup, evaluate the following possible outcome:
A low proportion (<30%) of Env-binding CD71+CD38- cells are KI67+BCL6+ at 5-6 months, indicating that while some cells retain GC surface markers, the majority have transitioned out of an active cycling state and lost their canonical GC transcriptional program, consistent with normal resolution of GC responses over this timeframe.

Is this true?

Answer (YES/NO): NO